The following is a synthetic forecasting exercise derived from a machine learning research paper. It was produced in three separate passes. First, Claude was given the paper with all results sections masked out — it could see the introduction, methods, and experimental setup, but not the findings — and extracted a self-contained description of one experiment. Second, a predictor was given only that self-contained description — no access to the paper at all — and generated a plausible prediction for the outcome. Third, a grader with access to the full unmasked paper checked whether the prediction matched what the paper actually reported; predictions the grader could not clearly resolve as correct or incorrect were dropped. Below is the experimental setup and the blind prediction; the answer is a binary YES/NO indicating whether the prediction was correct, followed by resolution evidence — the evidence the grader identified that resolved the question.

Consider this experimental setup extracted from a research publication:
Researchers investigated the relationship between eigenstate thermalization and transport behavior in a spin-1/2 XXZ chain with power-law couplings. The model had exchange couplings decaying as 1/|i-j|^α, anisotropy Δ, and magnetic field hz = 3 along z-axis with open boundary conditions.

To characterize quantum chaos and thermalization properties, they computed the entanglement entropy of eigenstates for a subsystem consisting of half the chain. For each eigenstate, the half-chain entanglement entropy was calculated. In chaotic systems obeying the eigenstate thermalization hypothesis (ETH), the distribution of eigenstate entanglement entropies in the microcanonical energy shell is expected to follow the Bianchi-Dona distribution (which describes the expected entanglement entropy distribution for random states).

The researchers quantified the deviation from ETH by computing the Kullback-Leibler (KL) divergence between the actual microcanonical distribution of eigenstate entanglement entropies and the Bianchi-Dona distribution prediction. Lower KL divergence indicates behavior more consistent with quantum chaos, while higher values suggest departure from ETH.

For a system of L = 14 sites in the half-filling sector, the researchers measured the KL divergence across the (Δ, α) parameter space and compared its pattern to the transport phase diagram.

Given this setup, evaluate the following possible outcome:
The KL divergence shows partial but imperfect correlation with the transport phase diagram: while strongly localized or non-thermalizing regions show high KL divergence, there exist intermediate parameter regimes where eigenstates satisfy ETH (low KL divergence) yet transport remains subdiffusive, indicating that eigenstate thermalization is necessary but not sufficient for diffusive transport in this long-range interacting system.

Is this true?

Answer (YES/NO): NO